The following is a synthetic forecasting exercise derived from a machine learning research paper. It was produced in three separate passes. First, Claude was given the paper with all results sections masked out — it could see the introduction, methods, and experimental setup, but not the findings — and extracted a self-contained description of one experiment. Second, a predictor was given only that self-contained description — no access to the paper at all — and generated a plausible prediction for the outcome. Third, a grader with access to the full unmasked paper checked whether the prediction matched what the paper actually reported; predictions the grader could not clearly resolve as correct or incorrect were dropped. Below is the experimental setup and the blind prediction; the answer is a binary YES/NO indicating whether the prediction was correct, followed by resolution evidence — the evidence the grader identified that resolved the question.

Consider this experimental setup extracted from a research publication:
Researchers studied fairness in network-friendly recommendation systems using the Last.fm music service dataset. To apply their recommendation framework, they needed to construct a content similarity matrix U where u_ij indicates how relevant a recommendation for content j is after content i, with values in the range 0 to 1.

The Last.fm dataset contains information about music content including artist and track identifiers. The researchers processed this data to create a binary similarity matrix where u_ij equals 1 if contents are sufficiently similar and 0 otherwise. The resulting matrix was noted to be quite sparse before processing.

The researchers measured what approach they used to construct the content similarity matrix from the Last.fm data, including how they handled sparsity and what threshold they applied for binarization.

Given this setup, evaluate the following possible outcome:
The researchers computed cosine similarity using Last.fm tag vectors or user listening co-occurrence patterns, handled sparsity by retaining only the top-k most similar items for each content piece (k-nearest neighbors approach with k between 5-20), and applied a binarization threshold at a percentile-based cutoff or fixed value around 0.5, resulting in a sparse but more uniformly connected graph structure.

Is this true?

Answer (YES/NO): NO